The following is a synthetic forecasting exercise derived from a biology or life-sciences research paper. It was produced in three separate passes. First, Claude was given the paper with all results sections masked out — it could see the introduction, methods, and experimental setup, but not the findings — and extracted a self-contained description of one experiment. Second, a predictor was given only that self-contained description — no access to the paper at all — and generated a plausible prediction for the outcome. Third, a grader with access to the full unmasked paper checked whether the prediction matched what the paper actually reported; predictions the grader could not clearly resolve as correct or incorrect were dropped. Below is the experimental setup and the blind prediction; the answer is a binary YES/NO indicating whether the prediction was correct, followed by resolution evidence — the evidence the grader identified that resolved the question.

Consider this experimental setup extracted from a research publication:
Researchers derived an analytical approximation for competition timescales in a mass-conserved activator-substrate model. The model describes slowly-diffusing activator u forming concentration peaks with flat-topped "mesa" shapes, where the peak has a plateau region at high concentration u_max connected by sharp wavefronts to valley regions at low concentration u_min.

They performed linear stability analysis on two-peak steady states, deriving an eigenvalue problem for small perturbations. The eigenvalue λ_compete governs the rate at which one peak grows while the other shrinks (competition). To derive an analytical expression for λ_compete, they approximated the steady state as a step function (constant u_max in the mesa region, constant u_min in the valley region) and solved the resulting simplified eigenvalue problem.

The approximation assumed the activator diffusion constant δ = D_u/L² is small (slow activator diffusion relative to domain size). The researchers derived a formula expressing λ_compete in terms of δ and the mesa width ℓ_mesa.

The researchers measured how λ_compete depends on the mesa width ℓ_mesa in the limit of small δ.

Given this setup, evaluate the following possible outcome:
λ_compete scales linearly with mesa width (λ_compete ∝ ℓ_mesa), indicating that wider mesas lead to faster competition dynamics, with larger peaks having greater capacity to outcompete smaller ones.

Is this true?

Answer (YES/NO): NO